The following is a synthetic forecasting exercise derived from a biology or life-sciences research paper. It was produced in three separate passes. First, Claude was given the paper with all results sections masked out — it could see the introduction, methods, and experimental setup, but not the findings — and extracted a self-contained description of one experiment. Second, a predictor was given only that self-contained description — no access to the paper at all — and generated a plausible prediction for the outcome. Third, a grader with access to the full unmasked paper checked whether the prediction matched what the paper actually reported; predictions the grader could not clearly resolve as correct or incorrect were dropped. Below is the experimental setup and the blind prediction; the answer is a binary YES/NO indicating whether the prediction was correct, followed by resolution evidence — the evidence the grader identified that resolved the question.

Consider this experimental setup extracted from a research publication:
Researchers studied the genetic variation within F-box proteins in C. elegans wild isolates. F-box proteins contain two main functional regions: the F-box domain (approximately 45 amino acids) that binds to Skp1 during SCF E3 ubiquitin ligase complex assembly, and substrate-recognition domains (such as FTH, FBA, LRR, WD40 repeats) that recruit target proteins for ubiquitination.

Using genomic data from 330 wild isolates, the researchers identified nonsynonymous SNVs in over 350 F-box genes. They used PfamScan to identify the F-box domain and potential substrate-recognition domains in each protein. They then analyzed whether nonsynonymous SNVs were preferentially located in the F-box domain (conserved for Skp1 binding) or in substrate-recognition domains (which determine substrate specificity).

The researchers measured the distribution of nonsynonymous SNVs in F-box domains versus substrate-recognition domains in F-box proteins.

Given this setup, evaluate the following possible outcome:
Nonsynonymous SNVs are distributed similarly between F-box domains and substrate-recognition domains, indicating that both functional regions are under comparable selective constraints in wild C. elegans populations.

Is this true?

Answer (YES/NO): NO